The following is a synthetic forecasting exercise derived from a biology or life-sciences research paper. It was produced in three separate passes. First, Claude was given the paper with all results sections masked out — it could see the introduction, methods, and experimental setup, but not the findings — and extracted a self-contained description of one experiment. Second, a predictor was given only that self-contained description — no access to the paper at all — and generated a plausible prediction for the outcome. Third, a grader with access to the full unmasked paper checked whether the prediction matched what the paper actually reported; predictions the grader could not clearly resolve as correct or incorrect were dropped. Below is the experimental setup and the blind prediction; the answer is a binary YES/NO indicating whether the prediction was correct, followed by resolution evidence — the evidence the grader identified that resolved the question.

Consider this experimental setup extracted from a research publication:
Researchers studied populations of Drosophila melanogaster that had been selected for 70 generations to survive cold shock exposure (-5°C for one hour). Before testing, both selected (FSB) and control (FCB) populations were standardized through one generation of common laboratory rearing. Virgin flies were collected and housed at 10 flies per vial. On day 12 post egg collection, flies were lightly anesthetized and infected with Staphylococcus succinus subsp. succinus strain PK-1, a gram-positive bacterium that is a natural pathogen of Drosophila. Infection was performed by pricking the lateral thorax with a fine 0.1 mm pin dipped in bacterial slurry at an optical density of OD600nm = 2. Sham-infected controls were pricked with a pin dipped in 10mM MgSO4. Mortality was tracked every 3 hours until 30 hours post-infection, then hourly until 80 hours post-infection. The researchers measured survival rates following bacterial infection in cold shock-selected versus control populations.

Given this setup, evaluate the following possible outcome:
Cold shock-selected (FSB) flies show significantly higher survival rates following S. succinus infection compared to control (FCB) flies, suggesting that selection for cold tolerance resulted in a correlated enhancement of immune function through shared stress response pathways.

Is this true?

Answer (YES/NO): NO